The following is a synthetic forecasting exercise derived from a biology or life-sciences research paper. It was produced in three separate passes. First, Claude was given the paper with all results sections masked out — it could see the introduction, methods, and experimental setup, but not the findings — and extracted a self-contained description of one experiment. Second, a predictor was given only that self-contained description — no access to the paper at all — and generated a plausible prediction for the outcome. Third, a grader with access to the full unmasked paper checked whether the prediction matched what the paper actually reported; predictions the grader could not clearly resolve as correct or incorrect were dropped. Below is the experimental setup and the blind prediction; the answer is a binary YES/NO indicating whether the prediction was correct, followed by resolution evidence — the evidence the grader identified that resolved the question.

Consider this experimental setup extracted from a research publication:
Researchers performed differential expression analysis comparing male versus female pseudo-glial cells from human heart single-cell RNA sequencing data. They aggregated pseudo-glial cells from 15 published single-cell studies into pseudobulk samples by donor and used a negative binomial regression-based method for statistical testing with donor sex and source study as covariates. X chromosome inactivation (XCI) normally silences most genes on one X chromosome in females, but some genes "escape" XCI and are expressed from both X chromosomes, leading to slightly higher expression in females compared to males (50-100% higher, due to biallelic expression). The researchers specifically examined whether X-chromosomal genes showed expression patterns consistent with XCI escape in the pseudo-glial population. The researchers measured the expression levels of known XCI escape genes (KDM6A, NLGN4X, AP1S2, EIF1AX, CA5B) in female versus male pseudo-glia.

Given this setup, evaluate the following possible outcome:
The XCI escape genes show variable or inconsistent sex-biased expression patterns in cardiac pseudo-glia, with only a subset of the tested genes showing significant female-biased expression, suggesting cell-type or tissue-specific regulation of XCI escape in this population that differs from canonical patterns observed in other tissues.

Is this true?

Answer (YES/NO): NO